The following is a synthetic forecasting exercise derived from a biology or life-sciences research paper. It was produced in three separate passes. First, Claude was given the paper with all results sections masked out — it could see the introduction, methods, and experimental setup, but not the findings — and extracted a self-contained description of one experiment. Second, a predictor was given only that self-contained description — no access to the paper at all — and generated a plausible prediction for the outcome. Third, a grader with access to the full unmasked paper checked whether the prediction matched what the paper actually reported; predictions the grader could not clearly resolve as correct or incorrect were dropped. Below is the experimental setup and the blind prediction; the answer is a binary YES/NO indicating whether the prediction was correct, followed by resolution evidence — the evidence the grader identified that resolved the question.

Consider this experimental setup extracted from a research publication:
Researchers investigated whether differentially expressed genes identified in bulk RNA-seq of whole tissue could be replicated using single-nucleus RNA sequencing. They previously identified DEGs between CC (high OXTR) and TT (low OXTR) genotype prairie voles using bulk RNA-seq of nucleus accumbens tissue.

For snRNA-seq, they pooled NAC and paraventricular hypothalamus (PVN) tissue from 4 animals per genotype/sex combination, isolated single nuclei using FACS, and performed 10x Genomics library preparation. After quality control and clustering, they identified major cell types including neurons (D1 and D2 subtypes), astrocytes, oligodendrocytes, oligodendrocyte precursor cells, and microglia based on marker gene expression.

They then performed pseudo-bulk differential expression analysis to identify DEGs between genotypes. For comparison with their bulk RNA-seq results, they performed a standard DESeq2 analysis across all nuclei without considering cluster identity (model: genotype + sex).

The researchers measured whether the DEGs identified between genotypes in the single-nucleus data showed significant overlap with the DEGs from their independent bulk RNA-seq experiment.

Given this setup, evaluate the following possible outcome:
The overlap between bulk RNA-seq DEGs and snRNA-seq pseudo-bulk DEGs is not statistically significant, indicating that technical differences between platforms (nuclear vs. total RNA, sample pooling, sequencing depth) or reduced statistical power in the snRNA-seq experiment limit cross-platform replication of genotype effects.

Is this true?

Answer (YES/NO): NO